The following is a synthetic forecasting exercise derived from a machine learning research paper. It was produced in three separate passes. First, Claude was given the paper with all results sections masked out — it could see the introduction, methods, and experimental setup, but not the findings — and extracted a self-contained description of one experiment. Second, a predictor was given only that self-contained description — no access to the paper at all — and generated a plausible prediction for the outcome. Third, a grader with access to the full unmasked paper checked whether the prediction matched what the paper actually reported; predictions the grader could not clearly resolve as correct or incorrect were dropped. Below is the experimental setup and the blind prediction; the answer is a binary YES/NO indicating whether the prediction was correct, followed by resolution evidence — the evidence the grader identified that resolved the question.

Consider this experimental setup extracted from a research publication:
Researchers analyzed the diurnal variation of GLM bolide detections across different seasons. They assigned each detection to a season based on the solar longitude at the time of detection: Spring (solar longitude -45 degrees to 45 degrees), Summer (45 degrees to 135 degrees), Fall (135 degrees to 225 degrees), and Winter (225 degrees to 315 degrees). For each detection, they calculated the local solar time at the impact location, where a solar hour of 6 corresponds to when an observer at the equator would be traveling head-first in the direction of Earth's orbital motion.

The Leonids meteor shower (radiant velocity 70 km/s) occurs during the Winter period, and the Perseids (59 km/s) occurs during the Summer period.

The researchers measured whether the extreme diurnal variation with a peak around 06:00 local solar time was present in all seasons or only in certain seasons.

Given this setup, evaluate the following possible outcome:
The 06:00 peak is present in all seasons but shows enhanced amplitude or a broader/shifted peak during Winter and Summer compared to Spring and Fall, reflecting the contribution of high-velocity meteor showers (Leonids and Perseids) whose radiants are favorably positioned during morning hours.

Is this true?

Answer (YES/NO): NO